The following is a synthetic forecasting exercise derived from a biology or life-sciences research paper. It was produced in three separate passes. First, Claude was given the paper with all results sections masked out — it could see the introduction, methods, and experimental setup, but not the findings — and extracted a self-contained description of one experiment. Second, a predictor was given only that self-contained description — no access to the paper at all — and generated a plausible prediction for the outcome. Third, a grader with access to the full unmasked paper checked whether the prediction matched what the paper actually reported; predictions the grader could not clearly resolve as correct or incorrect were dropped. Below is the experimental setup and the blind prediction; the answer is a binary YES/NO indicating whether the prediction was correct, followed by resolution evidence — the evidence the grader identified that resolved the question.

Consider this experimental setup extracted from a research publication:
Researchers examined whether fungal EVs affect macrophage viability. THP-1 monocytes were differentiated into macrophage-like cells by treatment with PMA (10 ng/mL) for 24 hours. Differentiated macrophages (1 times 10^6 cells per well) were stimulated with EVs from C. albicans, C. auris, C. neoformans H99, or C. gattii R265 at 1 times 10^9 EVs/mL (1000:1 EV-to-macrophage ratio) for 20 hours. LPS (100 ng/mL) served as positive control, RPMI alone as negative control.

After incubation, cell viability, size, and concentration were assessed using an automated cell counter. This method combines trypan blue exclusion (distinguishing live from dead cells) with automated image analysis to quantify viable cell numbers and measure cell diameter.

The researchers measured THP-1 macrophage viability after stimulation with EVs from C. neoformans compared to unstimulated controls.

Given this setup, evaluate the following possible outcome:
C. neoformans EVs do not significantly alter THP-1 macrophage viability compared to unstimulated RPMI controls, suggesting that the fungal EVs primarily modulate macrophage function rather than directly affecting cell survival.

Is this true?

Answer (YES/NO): YES